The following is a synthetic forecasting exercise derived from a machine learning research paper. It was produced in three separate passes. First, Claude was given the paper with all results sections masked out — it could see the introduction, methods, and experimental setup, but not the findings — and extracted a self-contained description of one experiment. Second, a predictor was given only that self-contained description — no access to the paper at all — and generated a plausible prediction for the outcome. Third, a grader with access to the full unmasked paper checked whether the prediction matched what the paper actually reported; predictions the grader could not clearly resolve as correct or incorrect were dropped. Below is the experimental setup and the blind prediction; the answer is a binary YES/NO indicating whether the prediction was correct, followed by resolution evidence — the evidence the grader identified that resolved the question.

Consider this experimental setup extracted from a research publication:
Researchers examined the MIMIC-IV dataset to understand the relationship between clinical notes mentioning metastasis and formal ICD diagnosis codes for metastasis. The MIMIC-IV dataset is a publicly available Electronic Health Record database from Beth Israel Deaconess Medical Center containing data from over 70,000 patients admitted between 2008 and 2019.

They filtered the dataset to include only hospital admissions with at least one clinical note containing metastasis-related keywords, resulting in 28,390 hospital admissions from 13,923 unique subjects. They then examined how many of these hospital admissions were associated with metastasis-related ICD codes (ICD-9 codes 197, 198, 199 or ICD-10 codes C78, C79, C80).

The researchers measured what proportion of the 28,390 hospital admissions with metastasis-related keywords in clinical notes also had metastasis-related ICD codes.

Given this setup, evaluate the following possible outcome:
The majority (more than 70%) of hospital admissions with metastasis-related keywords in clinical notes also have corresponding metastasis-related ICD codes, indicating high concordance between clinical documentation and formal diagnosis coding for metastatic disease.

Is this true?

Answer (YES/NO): NO